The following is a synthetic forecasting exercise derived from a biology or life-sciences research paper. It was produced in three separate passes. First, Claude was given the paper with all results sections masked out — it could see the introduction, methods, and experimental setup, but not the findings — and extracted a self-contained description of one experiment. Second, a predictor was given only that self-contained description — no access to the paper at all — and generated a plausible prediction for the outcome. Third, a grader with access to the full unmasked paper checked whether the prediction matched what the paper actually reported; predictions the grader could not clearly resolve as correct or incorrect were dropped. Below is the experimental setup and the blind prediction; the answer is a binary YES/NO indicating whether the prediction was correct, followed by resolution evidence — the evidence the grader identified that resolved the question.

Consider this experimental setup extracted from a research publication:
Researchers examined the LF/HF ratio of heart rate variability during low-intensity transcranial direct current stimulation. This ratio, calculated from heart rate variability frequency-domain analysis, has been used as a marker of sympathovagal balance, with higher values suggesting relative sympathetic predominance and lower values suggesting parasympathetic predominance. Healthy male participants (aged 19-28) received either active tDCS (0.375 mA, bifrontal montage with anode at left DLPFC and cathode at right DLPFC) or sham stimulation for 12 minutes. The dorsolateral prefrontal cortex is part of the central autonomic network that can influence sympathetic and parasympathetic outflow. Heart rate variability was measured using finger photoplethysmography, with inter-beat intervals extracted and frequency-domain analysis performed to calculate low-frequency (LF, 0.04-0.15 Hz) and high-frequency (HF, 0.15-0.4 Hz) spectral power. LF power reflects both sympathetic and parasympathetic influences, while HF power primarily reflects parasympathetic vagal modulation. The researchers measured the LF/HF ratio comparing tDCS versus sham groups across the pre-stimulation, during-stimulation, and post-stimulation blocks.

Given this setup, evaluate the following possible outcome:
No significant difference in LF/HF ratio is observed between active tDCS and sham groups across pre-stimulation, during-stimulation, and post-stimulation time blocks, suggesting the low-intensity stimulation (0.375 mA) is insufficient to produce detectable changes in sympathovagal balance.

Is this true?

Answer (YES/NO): YES